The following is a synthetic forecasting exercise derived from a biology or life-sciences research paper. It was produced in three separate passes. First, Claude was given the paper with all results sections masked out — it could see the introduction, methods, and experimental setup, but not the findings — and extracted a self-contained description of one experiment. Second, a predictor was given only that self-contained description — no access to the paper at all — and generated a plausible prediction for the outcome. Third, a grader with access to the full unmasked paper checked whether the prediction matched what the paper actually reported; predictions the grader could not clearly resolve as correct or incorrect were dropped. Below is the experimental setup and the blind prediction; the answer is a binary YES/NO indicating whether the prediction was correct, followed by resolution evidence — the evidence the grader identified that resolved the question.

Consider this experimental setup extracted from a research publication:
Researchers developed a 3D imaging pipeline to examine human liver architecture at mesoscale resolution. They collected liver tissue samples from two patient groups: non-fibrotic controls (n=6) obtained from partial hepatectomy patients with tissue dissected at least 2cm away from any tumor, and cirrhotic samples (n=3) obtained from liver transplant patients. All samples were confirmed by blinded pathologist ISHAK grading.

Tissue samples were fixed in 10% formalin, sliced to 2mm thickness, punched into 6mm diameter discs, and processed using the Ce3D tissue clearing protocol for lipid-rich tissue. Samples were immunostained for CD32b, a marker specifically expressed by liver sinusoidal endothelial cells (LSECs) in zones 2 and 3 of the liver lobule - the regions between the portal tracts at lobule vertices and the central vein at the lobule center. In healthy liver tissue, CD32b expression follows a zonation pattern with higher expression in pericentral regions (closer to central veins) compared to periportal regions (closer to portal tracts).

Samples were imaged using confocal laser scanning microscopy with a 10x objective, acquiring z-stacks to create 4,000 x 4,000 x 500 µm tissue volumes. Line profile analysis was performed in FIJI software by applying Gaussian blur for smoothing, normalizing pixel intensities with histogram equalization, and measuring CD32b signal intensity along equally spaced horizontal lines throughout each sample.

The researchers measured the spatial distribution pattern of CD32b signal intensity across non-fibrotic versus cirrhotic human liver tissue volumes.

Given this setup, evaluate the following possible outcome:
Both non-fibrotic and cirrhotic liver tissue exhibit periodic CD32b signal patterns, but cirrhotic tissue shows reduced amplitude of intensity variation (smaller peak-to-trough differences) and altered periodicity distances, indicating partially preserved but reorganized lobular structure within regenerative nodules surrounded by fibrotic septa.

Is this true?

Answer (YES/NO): NO